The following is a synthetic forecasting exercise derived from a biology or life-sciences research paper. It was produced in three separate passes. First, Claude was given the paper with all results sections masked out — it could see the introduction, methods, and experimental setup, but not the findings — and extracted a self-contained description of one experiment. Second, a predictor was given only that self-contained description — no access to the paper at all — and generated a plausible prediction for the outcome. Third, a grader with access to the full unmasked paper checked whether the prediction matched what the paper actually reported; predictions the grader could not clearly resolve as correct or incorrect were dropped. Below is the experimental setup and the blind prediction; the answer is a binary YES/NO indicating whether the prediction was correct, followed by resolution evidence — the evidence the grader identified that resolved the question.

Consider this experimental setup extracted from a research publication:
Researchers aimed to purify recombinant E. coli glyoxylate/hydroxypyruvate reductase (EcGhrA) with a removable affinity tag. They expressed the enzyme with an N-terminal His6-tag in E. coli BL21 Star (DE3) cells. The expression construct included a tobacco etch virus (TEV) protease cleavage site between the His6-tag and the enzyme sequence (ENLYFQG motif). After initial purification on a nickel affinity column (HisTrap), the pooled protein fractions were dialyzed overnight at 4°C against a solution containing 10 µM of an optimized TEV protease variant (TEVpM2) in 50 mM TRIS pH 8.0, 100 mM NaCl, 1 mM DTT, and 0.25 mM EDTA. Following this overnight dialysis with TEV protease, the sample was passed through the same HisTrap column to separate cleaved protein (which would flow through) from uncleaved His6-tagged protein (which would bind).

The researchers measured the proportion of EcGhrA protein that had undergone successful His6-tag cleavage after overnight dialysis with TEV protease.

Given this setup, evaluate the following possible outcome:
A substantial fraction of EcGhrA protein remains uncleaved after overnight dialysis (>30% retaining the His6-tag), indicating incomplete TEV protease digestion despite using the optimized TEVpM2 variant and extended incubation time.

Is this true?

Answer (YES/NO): YES